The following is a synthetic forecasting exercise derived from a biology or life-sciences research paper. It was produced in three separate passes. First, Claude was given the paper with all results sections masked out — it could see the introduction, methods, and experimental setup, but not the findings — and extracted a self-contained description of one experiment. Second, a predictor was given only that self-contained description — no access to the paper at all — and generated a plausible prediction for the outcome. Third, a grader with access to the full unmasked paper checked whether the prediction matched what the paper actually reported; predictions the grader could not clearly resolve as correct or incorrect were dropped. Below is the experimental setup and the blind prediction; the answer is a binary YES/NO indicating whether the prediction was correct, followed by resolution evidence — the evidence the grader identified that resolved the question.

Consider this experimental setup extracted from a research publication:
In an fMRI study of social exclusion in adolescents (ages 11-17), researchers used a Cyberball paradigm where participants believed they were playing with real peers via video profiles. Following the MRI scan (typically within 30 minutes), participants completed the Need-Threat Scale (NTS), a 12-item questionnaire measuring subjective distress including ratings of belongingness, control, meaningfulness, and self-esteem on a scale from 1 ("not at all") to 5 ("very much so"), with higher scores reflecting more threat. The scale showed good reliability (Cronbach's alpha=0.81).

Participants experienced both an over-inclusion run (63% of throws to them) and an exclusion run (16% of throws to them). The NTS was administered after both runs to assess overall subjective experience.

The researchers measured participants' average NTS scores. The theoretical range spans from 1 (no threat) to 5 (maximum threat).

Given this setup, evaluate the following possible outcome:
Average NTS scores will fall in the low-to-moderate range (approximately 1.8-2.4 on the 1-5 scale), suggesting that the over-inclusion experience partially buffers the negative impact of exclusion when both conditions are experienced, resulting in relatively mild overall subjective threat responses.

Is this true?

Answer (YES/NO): NO